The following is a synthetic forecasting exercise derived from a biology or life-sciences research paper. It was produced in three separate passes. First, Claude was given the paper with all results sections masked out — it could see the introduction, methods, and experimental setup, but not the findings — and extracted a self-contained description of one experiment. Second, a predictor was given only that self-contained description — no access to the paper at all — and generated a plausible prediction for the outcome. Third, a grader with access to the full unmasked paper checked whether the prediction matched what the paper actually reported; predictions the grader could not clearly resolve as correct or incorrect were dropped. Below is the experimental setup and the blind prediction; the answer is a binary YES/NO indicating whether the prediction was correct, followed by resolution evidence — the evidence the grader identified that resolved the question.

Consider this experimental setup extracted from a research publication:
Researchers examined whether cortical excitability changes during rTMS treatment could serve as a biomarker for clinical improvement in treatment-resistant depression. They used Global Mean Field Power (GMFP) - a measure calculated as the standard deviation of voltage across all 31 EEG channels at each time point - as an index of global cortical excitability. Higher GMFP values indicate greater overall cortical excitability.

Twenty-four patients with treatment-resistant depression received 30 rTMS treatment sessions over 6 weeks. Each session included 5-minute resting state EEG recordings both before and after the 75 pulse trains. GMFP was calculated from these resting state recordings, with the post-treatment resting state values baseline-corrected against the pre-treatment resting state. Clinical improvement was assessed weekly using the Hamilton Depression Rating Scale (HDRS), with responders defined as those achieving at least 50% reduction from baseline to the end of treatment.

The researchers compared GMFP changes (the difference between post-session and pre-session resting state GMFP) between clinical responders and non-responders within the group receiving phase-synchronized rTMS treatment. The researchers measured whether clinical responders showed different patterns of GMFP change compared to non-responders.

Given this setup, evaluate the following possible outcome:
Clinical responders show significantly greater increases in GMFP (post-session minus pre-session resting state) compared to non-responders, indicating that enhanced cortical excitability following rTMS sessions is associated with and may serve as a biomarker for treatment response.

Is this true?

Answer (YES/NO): NO